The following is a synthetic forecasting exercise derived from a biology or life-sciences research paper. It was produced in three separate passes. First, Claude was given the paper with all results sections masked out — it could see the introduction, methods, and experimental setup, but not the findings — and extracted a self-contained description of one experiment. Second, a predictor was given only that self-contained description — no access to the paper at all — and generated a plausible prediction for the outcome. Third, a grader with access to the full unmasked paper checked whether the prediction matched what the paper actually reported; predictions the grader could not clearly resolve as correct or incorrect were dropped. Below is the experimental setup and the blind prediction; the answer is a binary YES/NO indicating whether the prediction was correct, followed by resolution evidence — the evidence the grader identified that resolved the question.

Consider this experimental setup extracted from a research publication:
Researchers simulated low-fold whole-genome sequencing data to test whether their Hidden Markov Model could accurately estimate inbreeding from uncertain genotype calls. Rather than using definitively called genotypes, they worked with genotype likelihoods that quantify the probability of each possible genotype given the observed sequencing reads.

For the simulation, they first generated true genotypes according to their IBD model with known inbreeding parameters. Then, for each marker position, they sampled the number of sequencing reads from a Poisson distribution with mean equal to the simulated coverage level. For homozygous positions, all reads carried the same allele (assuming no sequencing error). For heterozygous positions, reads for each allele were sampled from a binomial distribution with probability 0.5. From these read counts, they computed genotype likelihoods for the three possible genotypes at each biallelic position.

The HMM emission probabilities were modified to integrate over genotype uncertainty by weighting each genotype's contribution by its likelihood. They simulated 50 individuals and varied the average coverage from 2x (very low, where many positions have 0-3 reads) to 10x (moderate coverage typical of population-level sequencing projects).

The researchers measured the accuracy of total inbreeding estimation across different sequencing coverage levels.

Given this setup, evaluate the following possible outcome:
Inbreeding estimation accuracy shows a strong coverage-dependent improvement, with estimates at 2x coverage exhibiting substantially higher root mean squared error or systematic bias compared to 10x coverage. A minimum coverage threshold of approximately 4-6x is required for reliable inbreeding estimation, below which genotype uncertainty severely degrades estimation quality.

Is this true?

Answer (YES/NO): NO